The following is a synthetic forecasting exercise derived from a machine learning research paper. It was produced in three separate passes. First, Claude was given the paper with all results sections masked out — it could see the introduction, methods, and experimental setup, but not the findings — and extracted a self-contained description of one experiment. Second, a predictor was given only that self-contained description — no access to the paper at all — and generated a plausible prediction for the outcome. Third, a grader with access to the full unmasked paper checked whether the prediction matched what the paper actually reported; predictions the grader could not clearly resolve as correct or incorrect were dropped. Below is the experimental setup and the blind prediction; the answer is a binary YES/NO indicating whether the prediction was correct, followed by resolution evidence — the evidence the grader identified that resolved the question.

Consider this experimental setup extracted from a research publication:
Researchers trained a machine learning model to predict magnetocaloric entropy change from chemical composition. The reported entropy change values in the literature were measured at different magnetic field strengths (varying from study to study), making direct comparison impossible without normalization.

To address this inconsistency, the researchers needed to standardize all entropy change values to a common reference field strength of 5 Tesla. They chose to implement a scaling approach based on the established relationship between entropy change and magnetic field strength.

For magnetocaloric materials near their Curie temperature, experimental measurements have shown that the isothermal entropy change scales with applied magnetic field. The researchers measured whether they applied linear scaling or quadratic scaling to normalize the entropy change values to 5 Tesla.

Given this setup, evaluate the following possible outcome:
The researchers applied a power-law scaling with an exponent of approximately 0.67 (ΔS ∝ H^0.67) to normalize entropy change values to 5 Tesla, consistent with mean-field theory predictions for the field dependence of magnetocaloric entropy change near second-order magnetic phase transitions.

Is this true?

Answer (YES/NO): NO